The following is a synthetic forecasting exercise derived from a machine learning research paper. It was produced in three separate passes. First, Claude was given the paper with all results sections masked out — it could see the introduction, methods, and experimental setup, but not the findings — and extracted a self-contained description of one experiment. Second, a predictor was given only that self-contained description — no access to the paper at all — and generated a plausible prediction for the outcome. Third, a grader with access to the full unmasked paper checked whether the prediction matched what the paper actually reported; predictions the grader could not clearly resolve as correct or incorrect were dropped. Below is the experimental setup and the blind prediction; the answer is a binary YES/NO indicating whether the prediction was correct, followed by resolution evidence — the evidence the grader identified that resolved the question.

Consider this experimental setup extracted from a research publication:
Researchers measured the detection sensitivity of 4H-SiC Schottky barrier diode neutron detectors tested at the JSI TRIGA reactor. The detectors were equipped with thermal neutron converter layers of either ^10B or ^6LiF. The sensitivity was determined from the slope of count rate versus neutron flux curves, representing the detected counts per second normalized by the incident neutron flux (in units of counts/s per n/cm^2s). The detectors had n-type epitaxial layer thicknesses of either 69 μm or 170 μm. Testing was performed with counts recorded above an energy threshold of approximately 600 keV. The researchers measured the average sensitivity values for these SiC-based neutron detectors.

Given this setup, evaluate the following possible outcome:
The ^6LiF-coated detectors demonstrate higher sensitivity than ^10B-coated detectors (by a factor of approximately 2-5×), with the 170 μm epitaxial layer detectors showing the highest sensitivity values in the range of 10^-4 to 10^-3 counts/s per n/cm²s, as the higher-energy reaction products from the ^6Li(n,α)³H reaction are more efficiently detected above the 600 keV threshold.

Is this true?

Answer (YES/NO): NO